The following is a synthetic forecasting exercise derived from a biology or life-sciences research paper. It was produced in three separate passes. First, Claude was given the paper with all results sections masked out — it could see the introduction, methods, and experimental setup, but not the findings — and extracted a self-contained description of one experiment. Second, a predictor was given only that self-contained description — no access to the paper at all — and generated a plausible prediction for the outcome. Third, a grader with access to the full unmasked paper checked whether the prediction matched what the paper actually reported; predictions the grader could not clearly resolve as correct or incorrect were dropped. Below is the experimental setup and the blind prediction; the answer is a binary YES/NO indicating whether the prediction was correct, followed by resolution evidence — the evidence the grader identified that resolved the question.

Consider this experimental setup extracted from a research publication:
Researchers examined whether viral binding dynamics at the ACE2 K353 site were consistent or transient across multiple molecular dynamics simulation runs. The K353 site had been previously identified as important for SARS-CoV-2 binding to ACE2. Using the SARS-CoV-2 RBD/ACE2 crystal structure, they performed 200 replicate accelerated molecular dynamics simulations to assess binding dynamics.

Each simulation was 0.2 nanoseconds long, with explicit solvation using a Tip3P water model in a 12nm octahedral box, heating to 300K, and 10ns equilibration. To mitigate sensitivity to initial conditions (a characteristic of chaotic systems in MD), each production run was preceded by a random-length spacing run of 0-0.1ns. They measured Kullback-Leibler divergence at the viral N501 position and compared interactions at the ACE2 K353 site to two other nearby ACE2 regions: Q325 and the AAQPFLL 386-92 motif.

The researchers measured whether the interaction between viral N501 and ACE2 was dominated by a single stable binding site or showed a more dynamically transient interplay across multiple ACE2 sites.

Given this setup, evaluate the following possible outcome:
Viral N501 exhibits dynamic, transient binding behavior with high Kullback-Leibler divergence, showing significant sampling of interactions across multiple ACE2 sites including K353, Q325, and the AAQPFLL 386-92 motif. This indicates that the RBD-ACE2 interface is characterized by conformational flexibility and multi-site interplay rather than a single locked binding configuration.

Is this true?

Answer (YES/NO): YES